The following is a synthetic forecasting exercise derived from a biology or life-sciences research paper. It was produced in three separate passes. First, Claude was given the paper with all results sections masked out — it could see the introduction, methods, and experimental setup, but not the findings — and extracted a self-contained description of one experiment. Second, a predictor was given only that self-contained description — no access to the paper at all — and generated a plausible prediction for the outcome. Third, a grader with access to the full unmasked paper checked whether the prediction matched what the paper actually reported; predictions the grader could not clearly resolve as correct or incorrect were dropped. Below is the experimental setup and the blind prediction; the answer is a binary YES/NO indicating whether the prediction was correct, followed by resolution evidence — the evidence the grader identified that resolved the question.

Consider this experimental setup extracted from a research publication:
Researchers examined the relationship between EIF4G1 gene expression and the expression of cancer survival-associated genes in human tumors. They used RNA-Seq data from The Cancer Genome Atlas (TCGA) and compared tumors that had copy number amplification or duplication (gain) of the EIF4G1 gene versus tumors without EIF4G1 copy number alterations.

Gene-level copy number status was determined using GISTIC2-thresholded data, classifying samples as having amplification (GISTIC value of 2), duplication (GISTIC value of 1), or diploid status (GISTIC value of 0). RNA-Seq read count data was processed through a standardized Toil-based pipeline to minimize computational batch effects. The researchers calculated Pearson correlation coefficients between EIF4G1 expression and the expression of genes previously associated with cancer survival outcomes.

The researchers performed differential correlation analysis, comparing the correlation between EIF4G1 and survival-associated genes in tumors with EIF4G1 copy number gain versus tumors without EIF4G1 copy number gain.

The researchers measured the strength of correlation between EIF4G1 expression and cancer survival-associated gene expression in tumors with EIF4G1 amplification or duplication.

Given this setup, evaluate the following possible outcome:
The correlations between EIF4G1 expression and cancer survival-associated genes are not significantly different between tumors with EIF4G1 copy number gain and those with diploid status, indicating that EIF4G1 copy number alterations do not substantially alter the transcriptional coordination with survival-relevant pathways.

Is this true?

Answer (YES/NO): NO